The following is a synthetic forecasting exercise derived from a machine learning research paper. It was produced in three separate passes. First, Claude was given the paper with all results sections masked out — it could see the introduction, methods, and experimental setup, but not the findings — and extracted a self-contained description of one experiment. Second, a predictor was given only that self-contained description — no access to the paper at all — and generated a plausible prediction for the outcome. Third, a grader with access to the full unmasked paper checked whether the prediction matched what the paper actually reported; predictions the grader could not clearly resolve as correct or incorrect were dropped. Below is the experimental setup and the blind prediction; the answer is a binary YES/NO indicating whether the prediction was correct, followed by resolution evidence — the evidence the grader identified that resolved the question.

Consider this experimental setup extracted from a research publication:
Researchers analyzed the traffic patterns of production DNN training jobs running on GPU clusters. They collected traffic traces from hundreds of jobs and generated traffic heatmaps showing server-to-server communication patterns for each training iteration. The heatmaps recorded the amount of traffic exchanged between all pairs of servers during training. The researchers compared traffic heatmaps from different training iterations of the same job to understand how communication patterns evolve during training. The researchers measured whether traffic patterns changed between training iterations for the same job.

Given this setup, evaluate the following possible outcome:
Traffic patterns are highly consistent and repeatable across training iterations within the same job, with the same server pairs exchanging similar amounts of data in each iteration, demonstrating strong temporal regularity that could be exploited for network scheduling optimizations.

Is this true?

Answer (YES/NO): YES